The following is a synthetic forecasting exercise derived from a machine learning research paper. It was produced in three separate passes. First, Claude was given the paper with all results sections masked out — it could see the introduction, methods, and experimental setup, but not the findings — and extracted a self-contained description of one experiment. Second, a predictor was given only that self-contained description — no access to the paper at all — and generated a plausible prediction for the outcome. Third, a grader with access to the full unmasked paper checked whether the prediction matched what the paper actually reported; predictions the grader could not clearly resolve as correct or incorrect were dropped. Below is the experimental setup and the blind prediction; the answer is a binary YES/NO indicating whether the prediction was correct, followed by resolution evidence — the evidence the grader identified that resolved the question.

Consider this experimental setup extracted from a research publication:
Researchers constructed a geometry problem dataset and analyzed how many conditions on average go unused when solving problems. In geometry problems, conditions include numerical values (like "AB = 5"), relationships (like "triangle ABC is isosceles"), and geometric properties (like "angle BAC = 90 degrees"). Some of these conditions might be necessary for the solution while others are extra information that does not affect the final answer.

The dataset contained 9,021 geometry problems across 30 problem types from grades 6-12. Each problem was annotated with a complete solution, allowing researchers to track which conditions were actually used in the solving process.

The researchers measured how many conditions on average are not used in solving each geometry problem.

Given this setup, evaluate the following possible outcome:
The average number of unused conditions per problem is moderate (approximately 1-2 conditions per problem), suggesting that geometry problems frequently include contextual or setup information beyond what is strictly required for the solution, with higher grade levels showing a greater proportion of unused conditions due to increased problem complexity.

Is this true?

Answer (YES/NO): YES